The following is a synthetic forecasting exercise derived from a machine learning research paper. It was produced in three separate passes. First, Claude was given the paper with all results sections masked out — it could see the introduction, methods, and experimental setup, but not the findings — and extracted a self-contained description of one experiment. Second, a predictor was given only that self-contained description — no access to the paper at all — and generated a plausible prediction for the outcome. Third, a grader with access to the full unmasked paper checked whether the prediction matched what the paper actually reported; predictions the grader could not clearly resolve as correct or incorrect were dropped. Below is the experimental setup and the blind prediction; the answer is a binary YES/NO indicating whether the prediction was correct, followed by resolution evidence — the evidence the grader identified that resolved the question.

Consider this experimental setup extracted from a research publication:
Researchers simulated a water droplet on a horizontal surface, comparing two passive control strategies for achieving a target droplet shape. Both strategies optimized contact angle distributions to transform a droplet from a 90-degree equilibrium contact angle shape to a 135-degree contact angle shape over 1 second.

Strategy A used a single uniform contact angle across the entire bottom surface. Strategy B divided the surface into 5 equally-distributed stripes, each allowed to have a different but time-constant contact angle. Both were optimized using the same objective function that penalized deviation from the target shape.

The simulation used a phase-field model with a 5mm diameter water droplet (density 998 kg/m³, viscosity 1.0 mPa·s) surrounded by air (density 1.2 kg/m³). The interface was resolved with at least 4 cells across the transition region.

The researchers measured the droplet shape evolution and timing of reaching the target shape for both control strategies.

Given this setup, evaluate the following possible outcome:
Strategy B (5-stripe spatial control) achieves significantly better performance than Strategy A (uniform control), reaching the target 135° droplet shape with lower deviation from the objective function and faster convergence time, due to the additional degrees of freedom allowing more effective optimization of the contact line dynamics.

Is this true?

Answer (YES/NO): NO